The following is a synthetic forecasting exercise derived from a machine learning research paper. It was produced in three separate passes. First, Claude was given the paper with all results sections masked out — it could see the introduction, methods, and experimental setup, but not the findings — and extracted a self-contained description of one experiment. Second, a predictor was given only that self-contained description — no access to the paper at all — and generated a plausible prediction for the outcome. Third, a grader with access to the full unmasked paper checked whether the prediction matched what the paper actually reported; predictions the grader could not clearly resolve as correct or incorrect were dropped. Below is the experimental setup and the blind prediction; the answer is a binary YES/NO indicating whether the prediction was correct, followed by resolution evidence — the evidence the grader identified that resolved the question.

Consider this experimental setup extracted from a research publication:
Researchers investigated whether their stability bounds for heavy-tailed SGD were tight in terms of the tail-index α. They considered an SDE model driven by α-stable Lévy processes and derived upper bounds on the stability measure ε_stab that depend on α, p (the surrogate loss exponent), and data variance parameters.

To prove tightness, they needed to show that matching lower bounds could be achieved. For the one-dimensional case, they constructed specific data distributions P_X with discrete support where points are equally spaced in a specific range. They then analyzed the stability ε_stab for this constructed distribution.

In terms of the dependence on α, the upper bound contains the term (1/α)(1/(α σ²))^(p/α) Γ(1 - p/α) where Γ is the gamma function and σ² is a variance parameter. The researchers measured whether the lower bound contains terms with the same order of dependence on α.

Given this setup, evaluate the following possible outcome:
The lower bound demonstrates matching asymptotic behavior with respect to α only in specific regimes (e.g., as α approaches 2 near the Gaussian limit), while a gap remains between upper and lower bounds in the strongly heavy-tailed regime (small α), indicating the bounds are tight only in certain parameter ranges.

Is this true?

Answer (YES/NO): NO